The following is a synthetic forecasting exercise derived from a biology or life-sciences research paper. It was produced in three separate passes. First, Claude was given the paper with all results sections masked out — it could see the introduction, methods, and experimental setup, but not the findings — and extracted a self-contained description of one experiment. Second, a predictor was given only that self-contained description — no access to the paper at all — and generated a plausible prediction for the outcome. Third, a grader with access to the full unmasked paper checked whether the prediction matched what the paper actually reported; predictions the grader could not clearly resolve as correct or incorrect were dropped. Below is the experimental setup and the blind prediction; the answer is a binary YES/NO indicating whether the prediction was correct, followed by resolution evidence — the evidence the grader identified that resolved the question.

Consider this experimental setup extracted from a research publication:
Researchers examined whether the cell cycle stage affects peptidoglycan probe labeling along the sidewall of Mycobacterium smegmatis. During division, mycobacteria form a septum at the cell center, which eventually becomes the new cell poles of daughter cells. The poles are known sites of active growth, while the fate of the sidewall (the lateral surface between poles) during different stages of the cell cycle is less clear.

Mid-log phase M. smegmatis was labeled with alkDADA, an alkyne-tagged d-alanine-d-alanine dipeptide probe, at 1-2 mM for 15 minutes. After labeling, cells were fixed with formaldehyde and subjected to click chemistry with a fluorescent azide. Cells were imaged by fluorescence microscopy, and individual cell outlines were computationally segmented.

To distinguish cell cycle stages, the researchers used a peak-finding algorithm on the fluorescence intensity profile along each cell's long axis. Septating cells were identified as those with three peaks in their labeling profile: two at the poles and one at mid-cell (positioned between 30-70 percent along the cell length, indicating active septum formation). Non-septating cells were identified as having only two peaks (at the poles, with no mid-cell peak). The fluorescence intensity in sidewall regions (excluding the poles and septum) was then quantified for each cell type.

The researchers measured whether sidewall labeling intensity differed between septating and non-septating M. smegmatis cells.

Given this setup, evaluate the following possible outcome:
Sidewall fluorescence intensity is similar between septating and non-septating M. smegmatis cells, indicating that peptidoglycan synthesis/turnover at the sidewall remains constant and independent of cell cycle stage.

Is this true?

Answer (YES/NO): YES